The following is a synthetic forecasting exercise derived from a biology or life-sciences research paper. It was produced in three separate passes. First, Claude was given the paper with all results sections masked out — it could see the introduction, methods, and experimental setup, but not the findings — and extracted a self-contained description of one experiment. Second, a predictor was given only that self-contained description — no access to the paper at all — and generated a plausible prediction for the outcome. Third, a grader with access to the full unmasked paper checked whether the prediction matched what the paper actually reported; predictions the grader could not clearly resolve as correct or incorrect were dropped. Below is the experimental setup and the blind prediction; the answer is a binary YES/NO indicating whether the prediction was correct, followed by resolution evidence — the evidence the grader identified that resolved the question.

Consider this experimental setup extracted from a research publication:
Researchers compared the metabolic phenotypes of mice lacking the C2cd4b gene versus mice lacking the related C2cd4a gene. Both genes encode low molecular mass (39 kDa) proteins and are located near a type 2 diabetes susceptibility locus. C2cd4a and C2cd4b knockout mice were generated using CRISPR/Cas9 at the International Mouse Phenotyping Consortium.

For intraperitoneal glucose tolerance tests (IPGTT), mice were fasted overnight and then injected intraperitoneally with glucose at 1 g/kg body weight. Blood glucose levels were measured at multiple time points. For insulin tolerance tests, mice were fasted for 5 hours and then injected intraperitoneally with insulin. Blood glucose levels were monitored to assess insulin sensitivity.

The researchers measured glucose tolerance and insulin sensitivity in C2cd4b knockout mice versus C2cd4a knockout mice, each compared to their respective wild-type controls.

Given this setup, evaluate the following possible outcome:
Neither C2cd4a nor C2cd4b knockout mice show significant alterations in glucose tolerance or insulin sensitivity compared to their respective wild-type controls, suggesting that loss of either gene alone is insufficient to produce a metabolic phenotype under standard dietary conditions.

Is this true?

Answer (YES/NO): NO